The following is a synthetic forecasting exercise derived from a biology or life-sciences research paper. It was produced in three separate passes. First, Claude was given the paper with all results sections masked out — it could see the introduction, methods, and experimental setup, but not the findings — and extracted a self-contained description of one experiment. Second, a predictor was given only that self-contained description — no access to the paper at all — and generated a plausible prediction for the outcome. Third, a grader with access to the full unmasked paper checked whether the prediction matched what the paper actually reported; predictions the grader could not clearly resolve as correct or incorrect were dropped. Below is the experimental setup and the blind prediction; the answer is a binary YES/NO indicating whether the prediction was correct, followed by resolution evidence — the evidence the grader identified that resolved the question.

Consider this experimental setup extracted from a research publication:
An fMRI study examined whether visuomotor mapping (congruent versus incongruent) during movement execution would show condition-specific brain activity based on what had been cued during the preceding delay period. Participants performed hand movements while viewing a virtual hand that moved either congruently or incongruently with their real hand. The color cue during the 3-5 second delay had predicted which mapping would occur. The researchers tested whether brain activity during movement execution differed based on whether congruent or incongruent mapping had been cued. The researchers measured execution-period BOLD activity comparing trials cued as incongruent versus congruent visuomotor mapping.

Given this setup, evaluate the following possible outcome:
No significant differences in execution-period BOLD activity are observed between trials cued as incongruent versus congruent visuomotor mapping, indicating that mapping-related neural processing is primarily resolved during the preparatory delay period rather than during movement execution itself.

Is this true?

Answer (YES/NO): NO